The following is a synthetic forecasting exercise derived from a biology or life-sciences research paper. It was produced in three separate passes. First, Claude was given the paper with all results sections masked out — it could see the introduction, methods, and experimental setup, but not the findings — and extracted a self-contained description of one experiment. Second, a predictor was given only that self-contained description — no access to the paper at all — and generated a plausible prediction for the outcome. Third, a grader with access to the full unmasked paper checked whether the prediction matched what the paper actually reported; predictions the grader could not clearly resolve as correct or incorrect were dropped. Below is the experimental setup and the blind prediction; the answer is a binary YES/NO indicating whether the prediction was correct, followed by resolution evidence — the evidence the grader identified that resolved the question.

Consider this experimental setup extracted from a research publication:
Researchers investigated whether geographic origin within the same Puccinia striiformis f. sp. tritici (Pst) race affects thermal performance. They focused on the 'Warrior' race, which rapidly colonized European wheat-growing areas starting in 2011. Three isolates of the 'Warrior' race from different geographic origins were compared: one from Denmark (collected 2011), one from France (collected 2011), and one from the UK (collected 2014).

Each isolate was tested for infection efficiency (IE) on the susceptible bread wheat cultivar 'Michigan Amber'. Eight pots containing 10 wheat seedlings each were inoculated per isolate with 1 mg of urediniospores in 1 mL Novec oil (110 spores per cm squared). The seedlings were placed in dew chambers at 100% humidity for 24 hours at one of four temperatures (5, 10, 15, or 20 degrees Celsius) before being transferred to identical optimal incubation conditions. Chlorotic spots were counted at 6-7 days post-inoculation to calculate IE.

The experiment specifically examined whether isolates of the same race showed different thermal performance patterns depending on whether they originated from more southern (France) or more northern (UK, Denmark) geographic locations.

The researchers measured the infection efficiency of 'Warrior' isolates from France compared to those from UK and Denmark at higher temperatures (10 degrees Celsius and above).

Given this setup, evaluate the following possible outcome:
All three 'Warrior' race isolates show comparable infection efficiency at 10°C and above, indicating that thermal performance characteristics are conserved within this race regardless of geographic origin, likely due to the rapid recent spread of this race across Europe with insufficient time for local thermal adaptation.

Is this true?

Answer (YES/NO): NO